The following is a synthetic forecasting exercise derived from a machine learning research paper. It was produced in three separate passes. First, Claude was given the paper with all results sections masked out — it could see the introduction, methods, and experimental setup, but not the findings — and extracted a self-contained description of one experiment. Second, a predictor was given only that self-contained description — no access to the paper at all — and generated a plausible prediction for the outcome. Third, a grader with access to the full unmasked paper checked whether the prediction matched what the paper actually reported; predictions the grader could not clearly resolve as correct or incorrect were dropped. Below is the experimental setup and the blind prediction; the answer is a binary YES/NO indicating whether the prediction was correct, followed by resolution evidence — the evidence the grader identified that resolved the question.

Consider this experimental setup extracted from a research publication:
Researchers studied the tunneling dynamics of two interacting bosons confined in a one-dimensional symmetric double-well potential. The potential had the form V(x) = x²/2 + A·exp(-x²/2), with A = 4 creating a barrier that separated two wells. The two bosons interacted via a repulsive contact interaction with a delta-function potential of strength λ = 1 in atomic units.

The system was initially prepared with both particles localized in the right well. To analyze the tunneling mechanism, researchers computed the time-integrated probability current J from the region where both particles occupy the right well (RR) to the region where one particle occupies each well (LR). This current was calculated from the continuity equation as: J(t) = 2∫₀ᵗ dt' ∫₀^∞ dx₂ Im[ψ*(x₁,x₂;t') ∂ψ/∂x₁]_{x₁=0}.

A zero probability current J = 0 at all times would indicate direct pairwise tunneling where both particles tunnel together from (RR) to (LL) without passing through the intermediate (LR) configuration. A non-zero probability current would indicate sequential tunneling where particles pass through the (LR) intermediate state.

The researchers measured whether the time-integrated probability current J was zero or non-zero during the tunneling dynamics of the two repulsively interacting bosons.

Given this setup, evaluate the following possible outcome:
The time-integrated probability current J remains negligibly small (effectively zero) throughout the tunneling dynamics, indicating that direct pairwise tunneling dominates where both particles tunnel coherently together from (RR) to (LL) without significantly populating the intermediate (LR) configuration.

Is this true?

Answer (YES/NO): NO